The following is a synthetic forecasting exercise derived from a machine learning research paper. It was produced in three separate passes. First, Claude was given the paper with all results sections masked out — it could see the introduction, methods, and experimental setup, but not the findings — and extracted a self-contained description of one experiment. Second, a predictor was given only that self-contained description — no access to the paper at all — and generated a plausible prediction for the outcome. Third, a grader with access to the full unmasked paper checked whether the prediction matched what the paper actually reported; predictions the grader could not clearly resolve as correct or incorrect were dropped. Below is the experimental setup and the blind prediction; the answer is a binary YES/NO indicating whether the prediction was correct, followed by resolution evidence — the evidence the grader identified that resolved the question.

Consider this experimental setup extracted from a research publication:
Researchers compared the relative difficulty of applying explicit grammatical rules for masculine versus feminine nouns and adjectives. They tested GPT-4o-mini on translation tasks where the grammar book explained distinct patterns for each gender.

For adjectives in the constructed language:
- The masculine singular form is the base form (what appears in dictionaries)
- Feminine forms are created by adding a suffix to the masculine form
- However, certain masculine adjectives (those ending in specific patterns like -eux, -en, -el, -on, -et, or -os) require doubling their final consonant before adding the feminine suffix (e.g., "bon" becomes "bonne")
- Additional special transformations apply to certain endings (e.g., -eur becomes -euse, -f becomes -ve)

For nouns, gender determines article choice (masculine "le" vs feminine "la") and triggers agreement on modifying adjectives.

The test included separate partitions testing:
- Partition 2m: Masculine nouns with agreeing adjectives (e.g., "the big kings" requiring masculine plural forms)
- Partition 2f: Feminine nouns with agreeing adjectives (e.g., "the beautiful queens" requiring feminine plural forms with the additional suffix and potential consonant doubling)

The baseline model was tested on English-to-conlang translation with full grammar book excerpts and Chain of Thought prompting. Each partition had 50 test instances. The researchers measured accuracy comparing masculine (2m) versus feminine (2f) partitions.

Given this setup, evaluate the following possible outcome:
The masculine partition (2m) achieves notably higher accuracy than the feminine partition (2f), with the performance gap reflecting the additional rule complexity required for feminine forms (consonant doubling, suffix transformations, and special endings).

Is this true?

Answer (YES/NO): YES